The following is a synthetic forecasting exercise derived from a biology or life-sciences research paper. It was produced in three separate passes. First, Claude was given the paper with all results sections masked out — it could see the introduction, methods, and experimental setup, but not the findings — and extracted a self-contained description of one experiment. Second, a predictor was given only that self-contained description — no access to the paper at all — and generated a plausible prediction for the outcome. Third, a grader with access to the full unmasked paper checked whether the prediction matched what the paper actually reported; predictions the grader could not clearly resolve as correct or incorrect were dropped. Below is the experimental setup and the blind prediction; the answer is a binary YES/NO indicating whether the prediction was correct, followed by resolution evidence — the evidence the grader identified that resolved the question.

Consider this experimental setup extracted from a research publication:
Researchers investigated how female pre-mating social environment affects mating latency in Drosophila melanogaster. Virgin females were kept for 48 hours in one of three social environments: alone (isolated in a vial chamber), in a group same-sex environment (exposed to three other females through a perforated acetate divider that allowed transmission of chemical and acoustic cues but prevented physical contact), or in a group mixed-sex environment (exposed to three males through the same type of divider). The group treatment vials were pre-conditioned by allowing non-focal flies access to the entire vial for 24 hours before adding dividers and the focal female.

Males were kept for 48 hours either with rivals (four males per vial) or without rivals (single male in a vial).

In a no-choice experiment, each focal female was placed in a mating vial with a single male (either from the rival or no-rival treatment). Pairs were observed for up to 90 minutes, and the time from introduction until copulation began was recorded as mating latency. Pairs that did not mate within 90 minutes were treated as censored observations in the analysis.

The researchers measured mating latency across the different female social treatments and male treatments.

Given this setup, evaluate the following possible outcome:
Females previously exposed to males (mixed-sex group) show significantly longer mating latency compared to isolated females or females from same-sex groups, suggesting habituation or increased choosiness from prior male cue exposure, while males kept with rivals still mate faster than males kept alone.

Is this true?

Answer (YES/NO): NO